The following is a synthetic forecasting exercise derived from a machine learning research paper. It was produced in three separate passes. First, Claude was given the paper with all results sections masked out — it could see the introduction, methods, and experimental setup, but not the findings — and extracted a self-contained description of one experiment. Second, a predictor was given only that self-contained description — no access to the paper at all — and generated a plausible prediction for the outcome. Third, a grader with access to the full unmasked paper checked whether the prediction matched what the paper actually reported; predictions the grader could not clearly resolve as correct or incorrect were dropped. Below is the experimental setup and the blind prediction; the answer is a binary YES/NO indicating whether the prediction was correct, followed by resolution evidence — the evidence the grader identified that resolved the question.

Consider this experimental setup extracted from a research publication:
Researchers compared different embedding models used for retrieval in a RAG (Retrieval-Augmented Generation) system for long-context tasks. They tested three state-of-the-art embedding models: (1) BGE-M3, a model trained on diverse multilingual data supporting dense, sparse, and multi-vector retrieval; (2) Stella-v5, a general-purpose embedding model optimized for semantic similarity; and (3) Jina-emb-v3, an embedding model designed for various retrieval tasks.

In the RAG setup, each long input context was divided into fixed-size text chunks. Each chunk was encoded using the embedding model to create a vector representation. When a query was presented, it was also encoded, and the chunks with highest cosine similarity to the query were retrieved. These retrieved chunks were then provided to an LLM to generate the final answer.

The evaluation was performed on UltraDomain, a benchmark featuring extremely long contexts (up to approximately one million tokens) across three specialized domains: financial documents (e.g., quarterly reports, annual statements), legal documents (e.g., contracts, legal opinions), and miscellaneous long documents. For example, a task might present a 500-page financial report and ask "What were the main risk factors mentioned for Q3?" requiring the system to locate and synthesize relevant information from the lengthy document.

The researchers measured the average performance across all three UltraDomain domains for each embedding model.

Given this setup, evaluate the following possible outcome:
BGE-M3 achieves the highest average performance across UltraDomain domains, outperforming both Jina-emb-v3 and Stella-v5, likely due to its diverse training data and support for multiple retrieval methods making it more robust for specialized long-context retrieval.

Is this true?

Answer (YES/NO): YES